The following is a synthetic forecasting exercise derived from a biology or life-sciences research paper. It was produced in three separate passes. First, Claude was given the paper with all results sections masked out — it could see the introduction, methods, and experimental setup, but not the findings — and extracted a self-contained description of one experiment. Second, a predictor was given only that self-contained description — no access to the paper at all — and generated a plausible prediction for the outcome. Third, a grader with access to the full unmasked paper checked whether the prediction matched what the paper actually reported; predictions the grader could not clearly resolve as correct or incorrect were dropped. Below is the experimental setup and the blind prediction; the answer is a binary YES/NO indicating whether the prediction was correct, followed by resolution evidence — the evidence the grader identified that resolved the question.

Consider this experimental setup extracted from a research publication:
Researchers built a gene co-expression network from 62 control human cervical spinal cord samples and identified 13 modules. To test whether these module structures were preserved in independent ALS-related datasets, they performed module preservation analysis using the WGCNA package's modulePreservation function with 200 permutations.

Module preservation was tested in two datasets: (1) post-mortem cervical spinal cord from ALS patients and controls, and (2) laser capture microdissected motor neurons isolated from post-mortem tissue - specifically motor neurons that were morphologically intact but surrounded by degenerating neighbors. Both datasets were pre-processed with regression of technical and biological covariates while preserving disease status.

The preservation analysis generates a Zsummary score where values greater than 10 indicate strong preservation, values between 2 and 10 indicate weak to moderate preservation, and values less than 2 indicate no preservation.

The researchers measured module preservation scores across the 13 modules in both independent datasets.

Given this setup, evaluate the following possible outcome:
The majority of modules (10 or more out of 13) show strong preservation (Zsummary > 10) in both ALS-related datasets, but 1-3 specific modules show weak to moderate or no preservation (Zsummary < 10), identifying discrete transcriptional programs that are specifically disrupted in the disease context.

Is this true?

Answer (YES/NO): NO